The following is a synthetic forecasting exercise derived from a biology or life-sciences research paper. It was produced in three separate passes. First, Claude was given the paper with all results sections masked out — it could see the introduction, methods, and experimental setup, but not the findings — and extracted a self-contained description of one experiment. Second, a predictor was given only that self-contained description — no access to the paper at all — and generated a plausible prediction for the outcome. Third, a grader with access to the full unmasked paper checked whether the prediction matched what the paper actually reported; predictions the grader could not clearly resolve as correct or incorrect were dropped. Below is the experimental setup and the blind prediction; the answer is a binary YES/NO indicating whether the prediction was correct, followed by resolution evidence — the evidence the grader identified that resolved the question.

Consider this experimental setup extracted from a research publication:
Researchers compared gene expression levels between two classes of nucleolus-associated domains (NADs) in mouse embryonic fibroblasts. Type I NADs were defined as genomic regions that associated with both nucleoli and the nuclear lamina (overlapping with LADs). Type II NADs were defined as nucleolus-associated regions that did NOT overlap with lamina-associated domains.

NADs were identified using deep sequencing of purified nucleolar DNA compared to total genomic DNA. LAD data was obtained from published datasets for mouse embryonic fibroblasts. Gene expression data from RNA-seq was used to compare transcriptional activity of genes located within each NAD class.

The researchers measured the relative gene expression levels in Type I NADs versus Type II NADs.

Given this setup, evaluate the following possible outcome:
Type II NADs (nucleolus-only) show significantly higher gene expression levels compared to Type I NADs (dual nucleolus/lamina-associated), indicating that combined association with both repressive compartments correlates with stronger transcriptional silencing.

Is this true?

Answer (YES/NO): YES